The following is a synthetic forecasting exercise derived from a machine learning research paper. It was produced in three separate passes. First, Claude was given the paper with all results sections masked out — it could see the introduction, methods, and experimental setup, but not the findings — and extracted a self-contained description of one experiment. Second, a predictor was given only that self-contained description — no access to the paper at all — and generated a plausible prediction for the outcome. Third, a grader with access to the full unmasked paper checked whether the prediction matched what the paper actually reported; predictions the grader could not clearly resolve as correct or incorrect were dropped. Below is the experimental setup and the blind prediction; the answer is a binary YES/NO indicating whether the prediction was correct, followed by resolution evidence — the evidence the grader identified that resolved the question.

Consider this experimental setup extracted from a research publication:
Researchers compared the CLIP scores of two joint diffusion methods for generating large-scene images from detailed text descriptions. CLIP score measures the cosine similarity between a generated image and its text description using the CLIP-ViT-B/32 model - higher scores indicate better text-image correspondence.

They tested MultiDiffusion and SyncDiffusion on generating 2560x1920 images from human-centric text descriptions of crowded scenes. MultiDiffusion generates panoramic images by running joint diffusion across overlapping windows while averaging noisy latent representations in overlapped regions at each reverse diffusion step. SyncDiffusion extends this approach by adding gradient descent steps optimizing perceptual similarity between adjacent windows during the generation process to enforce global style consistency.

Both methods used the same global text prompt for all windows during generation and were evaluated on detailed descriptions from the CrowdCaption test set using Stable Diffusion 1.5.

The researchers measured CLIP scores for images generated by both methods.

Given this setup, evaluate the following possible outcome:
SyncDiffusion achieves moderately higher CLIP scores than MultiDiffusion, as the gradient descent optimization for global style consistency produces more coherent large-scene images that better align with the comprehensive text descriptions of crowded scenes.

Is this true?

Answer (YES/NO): NO